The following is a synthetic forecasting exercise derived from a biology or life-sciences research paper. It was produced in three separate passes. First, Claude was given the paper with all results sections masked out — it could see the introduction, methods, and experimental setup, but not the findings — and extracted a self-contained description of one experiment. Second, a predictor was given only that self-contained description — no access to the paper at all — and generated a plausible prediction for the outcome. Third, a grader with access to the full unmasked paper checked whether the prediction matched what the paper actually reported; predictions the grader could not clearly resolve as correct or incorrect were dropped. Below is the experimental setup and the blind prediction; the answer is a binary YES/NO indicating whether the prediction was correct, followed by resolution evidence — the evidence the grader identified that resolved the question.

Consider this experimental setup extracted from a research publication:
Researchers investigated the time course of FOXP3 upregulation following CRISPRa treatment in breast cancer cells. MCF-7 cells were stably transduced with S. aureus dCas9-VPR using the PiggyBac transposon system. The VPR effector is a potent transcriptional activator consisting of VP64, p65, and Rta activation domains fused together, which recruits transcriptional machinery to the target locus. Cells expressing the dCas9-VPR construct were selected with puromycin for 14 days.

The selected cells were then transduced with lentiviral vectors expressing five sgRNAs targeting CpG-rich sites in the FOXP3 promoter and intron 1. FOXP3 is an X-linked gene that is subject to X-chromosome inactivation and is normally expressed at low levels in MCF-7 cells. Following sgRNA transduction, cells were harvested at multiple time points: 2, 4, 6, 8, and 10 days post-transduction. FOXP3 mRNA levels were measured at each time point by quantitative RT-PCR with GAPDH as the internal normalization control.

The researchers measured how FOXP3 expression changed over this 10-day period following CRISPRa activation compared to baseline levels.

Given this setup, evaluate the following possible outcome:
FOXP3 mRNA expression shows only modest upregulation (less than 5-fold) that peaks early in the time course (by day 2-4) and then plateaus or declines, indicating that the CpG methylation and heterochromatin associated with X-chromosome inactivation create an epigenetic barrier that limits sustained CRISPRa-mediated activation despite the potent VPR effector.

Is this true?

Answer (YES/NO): NO